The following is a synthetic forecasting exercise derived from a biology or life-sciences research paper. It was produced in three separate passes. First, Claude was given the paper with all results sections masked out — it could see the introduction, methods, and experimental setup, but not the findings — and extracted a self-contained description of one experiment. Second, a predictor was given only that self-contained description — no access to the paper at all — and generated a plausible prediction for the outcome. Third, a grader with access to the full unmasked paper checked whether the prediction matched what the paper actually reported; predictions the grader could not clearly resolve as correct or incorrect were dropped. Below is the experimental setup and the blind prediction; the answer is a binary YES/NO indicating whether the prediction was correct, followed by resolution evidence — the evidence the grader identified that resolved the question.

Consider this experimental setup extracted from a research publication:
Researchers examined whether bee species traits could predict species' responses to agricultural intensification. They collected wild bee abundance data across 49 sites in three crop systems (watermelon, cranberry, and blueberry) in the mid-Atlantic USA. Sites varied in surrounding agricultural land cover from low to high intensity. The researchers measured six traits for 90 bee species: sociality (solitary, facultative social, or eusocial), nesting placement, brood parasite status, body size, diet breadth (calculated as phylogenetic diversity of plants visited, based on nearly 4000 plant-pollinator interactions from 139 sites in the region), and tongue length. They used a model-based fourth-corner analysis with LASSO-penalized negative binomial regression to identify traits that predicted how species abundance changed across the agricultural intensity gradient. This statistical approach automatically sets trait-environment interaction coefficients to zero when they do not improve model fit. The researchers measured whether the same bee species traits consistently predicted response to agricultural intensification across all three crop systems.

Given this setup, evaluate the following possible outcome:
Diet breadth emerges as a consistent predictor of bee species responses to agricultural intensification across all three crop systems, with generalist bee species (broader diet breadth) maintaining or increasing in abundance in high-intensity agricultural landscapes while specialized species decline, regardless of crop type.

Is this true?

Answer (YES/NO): NO